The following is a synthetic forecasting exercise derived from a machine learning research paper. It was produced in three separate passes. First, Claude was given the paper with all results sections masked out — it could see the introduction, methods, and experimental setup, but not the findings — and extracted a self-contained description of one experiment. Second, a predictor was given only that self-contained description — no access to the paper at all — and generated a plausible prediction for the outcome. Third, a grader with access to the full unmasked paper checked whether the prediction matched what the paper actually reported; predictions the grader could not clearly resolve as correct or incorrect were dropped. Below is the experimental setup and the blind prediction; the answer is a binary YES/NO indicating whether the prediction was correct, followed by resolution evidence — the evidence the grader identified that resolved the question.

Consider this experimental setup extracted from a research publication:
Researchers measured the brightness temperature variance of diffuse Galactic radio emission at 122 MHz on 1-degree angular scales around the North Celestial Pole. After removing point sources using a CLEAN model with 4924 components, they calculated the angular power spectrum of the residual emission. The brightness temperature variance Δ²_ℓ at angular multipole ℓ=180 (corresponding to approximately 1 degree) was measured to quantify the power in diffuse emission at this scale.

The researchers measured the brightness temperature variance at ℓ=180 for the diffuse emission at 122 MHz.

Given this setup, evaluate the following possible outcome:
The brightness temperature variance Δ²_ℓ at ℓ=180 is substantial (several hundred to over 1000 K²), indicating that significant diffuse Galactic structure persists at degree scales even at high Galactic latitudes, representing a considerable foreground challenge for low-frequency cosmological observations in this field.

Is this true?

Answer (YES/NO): NO